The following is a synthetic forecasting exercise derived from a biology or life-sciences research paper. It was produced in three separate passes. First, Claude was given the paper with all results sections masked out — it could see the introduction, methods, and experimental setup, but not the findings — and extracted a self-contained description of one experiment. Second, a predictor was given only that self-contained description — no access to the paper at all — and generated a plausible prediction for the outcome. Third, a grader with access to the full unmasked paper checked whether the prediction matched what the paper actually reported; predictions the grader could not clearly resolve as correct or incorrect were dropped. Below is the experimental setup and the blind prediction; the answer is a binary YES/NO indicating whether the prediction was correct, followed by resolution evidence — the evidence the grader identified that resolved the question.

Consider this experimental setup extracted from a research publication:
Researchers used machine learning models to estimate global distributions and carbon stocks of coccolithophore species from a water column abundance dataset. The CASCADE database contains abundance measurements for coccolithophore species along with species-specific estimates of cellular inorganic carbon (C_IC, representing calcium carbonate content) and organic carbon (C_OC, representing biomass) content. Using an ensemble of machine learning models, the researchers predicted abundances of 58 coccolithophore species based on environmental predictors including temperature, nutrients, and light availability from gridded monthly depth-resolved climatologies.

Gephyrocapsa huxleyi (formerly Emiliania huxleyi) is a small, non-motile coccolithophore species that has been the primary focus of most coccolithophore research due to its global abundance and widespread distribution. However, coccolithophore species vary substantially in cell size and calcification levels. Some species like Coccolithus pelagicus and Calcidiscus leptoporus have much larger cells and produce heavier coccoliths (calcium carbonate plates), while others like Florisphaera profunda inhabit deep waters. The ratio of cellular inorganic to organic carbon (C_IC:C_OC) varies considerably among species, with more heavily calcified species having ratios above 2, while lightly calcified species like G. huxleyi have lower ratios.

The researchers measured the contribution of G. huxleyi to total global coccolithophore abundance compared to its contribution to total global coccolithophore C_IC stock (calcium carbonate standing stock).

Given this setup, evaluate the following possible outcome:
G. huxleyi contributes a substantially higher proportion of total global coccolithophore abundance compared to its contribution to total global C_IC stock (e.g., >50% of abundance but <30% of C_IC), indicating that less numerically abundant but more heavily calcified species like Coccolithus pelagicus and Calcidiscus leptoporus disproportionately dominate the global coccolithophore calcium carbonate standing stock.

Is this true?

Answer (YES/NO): NO